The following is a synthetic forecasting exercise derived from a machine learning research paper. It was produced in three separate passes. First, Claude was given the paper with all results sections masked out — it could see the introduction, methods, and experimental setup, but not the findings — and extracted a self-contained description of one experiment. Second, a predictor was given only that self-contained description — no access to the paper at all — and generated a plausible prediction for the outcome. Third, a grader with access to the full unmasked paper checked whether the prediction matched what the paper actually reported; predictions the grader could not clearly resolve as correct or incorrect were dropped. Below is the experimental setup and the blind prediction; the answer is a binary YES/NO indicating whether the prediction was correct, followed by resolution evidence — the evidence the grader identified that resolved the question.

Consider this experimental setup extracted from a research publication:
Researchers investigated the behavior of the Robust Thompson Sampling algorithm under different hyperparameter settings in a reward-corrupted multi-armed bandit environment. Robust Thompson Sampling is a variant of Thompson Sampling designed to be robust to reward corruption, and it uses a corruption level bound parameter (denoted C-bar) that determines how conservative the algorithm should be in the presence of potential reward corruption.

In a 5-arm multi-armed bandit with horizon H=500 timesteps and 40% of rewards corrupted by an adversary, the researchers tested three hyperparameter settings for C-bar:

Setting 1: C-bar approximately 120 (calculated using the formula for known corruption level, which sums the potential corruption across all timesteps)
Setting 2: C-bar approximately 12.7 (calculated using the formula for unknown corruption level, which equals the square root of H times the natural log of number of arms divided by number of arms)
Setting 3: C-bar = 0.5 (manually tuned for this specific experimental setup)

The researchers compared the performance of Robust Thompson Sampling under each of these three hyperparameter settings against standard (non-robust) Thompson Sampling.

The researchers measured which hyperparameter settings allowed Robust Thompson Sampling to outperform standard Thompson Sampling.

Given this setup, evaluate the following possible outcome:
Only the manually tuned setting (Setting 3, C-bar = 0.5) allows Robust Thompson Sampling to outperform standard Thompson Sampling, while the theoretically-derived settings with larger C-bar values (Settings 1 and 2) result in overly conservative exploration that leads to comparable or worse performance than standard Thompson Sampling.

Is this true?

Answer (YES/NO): YES